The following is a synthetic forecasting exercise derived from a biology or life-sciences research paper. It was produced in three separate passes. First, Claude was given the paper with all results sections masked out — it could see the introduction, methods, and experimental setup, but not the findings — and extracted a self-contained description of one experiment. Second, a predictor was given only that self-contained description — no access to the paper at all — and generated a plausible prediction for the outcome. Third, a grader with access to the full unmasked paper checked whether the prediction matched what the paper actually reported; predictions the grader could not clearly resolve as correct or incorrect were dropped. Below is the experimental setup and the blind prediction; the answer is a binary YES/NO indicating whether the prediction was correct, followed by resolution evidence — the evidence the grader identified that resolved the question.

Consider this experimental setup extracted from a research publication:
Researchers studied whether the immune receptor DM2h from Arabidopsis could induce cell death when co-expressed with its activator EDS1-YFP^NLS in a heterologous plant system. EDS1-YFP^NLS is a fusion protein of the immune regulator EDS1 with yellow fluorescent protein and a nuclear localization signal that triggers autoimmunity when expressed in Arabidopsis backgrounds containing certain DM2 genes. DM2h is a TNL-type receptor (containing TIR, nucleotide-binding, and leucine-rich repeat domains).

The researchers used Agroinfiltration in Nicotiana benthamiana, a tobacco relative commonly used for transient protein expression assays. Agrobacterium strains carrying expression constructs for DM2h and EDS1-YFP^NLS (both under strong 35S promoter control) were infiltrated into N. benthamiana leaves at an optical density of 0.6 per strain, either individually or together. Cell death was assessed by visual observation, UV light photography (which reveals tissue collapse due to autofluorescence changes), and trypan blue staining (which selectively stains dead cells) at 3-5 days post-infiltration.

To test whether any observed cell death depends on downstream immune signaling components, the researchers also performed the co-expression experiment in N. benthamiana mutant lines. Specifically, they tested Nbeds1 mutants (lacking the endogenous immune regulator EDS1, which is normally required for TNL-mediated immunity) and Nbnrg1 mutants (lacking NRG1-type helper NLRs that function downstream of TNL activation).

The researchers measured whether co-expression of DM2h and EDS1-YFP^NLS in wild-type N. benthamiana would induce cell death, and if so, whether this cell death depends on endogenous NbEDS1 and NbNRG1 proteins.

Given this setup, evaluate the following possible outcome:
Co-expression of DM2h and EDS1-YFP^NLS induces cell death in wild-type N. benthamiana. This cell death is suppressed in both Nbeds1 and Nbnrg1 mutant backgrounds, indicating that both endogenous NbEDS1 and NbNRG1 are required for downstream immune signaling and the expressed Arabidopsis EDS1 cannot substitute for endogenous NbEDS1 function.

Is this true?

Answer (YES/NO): YES